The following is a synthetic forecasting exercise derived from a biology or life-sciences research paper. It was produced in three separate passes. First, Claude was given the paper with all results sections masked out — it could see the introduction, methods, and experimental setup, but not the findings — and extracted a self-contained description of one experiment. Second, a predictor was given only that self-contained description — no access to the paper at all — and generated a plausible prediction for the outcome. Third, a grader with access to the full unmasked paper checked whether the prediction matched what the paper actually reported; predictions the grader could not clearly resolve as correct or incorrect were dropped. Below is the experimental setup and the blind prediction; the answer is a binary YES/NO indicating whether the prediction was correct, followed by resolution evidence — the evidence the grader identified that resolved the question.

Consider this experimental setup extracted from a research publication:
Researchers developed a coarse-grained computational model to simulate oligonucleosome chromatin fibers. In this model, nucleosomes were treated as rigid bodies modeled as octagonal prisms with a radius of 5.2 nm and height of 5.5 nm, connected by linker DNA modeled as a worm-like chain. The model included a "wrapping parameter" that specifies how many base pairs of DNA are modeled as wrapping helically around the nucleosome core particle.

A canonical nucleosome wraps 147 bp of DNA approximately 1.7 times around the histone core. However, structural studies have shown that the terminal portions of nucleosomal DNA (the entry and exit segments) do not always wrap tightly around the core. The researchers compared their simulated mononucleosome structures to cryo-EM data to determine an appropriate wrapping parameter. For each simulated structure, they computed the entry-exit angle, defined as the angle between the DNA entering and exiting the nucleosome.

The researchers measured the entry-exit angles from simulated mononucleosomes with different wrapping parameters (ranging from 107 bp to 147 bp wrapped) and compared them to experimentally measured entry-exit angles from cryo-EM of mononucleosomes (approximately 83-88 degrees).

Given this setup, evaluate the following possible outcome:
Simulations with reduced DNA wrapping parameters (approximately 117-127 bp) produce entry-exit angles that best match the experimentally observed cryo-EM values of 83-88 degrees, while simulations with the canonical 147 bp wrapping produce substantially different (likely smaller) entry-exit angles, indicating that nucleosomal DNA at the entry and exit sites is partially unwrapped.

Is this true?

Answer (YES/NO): YES